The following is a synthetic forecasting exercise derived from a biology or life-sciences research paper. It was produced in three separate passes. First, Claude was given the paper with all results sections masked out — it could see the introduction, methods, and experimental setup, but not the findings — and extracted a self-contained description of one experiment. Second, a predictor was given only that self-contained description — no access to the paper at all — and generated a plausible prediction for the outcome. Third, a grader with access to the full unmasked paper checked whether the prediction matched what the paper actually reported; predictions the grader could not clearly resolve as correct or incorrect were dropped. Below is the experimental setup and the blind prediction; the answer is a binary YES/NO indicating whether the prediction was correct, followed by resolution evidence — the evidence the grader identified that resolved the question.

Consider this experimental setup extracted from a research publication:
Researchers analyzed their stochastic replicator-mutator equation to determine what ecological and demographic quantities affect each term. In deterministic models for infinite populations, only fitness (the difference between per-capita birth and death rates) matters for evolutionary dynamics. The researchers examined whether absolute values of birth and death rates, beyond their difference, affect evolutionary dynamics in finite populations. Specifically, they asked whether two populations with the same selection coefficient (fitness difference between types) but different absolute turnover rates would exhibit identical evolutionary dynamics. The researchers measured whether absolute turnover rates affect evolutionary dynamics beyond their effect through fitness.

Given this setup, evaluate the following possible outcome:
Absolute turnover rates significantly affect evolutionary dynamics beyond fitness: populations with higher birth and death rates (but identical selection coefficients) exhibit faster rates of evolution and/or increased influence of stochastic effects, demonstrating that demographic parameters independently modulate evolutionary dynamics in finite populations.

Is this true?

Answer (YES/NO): YES